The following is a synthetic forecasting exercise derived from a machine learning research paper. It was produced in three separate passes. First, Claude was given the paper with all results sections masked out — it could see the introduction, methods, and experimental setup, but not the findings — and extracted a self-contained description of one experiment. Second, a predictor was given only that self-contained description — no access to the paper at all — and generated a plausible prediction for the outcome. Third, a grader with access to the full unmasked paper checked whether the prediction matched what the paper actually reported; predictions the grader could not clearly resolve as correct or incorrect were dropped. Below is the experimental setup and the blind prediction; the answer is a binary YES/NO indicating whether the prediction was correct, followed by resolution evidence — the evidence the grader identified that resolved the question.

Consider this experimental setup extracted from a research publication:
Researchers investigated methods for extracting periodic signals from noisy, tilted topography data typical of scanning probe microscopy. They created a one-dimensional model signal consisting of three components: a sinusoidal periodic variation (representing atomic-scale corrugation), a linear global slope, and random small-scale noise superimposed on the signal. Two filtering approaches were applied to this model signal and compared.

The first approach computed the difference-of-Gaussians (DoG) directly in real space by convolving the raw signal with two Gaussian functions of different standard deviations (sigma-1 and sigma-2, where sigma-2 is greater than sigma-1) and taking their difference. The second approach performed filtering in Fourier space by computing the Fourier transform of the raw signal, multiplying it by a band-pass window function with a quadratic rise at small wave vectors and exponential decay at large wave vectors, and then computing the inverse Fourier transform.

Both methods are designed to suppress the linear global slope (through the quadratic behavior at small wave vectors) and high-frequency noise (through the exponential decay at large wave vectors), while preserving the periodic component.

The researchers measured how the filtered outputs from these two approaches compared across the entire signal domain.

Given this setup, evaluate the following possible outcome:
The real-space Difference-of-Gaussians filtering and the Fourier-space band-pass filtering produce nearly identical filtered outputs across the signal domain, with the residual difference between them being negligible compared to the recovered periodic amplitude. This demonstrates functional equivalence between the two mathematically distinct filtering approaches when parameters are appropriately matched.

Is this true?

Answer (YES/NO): NO